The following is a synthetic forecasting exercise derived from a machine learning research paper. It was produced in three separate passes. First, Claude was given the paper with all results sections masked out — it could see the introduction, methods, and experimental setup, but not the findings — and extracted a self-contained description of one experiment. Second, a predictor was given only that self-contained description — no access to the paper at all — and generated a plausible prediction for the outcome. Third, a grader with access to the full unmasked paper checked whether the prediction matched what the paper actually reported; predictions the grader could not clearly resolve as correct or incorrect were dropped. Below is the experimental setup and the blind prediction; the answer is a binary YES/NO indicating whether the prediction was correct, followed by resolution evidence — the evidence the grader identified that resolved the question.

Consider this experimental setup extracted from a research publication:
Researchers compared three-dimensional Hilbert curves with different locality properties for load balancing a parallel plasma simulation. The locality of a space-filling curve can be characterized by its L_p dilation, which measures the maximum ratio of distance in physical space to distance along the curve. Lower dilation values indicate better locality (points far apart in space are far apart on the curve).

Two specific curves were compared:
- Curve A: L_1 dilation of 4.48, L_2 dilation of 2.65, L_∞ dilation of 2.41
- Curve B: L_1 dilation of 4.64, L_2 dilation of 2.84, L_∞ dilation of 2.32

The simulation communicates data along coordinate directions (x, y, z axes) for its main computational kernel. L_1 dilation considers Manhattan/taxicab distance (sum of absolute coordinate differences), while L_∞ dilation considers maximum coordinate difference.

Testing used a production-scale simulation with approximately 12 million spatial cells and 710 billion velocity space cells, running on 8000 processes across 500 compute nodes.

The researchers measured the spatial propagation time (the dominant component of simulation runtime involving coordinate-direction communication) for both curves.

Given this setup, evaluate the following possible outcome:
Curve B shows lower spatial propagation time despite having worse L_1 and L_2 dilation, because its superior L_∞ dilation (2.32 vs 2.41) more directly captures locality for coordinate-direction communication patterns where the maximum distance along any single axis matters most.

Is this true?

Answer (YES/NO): NO